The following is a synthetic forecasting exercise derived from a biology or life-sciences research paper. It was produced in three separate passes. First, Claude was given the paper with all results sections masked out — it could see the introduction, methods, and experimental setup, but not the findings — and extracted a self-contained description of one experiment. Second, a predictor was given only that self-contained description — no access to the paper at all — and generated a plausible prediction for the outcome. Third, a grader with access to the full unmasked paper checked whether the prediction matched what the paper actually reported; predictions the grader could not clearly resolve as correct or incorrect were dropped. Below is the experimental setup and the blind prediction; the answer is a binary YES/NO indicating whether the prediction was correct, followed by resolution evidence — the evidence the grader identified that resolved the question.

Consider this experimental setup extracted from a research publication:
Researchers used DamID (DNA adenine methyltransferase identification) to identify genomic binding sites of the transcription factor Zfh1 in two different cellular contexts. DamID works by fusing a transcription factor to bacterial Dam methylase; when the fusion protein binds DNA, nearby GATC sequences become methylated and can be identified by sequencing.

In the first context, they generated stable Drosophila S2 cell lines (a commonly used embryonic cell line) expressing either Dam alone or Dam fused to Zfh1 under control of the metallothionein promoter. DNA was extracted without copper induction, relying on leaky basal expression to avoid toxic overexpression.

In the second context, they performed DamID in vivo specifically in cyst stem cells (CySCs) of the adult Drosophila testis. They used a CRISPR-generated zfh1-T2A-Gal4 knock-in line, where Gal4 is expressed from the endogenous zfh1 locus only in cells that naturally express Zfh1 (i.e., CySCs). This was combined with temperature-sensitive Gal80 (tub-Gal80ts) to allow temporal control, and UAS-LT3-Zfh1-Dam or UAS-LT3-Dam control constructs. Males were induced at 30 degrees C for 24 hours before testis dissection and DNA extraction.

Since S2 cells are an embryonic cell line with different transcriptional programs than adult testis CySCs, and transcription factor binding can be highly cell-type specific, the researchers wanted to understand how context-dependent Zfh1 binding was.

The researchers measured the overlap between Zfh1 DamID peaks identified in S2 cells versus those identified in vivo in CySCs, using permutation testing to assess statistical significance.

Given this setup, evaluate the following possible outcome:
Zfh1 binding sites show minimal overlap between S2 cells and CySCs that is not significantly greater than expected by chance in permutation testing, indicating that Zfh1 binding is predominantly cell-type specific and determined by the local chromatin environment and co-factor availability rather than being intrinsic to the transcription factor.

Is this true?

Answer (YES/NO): NO